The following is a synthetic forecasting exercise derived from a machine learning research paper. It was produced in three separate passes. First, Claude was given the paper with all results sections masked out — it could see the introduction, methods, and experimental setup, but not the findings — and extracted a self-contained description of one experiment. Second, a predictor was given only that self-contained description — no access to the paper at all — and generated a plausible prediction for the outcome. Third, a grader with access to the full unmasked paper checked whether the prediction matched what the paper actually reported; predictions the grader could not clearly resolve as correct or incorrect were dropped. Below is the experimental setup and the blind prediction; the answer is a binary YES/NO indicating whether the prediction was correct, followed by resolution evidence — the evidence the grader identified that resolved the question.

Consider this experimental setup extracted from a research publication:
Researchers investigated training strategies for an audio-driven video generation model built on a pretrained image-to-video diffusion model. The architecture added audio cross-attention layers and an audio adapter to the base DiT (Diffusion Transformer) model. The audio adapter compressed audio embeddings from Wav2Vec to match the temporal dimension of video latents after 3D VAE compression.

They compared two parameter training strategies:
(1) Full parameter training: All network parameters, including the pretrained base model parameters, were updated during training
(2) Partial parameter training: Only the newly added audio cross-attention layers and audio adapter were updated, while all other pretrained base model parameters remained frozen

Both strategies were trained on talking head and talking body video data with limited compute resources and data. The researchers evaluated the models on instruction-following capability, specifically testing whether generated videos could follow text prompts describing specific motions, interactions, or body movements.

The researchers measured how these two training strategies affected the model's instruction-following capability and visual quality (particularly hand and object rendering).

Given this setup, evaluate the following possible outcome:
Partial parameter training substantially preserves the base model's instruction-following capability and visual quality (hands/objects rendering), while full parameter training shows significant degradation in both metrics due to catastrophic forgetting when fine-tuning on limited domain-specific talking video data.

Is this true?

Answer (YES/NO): YES